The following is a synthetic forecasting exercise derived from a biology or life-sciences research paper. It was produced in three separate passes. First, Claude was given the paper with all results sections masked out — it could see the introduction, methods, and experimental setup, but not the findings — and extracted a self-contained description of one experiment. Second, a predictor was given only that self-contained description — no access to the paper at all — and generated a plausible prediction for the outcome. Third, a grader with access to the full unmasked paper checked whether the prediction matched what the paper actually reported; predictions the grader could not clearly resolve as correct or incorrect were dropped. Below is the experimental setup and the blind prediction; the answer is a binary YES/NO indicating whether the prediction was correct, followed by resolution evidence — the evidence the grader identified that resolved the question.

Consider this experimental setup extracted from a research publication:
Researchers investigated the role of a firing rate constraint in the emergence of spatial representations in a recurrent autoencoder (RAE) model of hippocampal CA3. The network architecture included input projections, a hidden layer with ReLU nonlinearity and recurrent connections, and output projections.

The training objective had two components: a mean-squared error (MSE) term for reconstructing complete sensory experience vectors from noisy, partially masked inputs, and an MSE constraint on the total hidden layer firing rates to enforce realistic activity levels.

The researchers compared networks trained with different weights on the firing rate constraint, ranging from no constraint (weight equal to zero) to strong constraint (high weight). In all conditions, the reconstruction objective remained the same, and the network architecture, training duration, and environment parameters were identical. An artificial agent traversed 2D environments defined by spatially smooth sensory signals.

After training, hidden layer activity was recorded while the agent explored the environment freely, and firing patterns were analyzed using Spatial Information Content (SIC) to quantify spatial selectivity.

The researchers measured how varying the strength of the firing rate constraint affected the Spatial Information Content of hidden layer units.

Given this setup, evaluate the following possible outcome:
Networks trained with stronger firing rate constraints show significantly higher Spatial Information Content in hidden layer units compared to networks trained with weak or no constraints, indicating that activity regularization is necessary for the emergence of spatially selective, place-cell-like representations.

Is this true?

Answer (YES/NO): NO